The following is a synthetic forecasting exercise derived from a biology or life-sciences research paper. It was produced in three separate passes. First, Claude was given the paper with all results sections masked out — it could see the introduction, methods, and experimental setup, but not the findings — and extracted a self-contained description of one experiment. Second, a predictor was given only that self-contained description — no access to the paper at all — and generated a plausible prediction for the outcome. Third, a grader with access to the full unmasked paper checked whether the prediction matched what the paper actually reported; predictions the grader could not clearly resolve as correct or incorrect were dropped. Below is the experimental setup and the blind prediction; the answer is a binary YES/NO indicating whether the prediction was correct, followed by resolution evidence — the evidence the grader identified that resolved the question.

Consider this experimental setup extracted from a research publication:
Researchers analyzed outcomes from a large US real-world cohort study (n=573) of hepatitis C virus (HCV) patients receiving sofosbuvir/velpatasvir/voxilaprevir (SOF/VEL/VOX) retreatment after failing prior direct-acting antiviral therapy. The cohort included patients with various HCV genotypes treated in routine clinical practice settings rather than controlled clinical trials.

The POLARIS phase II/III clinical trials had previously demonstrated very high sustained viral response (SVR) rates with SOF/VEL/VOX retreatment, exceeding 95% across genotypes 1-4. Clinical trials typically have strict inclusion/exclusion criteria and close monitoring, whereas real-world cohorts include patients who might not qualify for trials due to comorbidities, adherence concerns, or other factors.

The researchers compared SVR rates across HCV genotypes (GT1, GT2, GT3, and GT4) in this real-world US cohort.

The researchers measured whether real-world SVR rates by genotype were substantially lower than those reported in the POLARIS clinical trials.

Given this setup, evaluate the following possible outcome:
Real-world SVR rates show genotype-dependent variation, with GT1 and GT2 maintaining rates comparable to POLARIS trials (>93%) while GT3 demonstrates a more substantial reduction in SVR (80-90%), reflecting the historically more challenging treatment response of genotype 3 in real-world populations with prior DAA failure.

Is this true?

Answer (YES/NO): NO